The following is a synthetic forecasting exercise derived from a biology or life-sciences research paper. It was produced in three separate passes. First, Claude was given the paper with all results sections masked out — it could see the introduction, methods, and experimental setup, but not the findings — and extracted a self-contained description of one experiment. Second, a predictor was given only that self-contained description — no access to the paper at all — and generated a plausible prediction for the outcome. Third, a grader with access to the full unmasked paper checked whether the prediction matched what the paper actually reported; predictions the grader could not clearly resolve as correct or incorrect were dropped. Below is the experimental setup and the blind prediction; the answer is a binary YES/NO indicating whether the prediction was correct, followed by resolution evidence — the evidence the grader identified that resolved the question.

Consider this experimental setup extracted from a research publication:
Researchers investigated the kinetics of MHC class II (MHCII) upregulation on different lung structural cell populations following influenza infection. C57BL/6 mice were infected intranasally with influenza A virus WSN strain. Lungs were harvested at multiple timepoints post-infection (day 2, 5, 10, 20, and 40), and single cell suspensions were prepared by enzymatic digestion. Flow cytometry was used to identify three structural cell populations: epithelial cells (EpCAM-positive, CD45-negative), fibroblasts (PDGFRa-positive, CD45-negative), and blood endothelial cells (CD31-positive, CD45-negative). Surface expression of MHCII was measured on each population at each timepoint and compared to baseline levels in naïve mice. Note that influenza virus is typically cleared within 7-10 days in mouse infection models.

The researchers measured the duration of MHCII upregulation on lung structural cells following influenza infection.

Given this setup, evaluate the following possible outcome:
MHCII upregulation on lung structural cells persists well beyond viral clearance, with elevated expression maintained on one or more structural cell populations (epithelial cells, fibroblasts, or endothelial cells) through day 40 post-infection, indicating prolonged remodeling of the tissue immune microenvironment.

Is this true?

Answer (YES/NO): YES